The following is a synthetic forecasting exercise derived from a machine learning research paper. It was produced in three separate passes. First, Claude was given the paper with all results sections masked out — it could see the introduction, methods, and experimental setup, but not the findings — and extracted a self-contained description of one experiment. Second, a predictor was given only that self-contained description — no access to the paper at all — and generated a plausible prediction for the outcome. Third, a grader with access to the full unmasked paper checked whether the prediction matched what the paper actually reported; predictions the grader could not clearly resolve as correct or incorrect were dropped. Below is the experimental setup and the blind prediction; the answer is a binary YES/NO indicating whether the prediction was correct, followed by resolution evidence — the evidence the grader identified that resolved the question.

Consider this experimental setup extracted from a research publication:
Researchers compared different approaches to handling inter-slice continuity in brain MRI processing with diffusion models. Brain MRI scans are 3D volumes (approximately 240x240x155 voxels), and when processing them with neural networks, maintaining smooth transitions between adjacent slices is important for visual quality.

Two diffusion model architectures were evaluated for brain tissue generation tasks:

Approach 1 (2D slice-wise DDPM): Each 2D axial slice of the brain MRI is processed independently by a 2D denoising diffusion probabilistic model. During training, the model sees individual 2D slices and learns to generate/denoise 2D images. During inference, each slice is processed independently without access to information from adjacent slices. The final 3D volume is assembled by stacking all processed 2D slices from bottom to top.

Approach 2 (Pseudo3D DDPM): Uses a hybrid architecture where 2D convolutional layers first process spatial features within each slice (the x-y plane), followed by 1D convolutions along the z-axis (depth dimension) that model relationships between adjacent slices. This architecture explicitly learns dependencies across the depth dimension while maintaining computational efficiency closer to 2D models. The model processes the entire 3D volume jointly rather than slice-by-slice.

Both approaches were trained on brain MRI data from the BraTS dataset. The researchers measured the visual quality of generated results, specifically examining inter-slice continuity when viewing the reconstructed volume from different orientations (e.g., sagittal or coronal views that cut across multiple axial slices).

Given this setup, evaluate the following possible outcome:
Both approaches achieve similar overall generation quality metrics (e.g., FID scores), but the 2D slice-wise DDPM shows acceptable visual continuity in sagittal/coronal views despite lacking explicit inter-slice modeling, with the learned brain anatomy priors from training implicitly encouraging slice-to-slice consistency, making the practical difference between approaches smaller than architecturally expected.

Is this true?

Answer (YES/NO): NO